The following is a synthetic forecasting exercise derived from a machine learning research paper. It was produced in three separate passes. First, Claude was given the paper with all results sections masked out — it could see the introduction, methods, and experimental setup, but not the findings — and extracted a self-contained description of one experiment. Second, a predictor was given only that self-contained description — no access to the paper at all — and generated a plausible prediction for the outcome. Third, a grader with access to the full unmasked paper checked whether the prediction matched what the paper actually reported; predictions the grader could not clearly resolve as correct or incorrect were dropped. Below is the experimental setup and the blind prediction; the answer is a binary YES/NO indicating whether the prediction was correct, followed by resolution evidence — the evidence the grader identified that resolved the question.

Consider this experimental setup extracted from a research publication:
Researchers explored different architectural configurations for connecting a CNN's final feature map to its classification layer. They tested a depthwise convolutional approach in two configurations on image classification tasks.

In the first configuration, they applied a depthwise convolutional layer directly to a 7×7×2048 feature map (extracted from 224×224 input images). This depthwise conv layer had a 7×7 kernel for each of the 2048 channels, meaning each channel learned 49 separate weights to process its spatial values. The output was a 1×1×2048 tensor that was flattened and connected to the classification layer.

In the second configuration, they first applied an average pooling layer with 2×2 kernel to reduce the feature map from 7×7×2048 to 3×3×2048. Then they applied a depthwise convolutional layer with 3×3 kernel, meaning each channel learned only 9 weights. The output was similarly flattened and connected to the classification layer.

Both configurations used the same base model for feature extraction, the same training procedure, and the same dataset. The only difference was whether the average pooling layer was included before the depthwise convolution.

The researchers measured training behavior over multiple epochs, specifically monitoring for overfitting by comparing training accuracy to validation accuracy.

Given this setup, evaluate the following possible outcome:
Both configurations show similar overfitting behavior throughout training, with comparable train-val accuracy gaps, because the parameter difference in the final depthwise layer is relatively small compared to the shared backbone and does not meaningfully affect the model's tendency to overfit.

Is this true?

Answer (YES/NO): NO